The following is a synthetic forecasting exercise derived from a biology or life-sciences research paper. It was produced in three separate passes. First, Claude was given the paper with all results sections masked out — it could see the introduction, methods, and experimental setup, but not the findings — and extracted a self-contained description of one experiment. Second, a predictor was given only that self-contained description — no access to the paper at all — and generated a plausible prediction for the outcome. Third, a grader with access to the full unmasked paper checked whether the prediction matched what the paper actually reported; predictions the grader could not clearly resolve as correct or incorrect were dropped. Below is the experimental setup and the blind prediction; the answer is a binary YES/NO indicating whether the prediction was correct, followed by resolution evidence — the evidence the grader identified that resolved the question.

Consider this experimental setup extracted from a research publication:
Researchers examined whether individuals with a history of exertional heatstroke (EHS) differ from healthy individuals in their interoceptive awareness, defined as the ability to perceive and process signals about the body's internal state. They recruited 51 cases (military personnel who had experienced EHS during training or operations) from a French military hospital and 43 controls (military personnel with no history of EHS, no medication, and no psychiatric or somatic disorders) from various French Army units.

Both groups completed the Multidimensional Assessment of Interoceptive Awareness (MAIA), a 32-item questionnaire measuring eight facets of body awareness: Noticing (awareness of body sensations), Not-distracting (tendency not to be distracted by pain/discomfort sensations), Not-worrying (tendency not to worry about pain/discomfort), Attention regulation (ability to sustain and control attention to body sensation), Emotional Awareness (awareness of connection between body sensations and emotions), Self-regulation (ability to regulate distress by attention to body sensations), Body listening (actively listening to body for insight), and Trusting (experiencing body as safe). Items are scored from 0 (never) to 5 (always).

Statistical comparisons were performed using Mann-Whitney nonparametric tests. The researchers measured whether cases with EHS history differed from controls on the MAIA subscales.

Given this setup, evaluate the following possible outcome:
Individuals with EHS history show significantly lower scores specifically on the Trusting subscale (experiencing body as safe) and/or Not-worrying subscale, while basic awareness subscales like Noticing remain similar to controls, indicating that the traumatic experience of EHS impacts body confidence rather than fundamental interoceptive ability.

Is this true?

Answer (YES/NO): NO